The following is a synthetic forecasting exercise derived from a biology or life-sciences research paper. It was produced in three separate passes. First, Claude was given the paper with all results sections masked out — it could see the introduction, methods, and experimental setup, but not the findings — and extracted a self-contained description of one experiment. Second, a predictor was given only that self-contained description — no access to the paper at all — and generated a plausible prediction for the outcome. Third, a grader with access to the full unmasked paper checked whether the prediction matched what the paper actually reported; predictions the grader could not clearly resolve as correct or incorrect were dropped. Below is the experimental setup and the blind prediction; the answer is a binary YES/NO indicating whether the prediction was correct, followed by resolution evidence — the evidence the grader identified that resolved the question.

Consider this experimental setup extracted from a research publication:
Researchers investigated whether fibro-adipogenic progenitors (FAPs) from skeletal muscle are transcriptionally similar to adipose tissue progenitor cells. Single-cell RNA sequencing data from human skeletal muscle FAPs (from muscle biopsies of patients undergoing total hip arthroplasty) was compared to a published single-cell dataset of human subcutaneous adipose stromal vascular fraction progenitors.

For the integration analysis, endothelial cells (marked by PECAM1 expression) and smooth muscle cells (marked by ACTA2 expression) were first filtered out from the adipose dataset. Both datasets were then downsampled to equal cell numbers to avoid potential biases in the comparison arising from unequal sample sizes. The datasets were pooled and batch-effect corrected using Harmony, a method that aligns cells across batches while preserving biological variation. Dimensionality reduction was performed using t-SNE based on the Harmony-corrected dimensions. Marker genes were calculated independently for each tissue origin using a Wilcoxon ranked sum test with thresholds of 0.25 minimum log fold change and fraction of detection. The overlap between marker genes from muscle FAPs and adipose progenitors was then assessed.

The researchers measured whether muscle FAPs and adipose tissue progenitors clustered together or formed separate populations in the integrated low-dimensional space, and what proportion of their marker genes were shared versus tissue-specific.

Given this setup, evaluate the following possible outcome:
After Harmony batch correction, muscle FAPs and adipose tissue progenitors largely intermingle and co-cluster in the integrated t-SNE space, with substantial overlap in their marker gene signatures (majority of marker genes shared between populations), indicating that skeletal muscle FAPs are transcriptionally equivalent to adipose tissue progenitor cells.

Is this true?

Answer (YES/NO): NO